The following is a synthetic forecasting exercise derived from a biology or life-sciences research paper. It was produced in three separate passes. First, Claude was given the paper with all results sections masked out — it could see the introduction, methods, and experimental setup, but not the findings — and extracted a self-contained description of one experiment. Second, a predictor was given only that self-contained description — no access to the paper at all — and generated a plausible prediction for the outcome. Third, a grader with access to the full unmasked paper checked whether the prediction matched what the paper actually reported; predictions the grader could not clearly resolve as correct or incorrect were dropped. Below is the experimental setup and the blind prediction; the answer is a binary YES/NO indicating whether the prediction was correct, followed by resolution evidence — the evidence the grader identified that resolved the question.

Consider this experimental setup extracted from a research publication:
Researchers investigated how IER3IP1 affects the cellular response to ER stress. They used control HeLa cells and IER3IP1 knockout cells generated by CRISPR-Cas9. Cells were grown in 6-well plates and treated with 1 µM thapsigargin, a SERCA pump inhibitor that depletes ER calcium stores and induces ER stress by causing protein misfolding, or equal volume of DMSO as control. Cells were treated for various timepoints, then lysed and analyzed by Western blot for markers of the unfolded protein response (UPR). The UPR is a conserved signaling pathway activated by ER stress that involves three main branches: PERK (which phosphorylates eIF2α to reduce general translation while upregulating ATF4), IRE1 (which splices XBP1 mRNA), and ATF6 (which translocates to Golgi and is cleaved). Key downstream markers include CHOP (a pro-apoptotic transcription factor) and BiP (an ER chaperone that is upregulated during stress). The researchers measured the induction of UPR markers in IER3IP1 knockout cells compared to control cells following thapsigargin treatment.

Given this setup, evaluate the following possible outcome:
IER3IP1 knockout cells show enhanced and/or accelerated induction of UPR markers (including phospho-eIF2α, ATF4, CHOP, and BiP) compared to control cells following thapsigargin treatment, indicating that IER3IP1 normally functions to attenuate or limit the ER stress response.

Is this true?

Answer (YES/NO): NO